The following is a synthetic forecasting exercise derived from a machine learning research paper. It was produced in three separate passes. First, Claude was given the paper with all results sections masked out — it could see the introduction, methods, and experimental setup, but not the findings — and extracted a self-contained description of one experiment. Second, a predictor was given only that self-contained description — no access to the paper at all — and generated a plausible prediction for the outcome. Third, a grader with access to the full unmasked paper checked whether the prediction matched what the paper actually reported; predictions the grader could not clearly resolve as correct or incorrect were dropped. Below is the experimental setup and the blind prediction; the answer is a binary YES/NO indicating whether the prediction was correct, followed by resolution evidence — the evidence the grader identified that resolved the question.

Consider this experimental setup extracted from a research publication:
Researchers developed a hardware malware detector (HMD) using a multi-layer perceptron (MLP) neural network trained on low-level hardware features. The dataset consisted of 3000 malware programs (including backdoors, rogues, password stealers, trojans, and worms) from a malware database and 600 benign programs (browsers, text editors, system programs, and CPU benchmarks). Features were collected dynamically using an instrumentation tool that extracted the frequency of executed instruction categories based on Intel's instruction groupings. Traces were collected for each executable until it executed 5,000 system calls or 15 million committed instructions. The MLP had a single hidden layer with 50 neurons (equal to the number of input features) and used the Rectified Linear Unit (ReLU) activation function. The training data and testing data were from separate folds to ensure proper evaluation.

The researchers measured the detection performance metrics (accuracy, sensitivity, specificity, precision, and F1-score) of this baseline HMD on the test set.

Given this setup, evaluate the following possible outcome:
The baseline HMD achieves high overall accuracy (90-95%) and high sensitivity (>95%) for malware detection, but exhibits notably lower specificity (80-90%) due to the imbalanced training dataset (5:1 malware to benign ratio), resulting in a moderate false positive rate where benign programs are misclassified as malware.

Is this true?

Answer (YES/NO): NO